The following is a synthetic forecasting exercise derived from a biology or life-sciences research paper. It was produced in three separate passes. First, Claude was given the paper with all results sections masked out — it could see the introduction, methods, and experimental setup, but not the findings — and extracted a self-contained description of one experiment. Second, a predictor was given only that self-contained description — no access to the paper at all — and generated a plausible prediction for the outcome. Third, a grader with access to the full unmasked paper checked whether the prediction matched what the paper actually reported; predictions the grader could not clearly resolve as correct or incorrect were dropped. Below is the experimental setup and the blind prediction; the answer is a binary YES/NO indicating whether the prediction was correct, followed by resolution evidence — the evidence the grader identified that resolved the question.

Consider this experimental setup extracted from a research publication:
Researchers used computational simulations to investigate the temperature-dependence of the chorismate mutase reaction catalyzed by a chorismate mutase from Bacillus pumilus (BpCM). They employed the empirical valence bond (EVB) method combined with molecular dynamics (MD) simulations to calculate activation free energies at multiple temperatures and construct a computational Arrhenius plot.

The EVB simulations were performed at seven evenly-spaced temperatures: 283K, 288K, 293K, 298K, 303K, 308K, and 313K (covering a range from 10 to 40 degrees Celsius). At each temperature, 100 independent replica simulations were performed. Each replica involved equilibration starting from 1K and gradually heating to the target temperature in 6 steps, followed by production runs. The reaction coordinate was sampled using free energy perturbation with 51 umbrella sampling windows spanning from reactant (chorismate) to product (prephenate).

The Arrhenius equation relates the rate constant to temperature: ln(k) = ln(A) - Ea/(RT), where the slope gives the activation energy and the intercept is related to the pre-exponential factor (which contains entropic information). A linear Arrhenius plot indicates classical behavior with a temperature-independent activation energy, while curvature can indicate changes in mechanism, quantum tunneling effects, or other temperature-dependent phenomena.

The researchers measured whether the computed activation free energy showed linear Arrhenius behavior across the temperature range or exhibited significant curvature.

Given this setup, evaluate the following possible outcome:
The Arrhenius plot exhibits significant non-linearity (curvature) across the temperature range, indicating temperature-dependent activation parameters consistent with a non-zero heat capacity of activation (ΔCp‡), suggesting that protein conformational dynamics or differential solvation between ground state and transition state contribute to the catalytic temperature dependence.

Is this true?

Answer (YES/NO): NO